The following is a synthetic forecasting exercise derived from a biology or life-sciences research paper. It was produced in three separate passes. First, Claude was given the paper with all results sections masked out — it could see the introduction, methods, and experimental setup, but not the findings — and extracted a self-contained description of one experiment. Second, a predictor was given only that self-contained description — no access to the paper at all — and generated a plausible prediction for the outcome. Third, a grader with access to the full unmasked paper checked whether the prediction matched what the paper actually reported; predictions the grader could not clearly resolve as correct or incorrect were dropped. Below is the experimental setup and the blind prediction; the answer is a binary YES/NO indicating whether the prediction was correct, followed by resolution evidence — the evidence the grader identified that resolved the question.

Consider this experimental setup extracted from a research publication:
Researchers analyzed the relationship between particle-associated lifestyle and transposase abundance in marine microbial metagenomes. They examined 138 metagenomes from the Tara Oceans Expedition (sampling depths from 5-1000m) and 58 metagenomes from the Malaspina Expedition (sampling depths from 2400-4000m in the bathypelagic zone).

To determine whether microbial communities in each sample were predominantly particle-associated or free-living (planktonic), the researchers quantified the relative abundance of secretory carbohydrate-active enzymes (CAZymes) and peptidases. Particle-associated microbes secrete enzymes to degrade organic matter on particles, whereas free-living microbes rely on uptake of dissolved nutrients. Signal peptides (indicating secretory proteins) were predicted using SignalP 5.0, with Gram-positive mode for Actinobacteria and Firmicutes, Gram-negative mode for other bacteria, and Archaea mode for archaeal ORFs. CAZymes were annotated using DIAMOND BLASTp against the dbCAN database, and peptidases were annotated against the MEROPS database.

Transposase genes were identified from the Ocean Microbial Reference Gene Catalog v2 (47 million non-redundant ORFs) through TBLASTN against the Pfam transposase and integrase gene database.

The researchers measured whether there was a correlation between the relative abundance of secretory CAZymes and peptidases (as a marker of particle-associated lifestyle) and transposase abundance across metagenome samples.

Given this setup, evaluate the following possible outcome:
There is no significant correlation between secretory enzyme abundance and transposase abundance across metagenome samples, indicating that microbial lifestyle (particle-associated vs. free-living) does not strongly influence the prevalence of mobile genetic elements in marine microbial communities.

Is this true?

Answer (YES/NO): NO